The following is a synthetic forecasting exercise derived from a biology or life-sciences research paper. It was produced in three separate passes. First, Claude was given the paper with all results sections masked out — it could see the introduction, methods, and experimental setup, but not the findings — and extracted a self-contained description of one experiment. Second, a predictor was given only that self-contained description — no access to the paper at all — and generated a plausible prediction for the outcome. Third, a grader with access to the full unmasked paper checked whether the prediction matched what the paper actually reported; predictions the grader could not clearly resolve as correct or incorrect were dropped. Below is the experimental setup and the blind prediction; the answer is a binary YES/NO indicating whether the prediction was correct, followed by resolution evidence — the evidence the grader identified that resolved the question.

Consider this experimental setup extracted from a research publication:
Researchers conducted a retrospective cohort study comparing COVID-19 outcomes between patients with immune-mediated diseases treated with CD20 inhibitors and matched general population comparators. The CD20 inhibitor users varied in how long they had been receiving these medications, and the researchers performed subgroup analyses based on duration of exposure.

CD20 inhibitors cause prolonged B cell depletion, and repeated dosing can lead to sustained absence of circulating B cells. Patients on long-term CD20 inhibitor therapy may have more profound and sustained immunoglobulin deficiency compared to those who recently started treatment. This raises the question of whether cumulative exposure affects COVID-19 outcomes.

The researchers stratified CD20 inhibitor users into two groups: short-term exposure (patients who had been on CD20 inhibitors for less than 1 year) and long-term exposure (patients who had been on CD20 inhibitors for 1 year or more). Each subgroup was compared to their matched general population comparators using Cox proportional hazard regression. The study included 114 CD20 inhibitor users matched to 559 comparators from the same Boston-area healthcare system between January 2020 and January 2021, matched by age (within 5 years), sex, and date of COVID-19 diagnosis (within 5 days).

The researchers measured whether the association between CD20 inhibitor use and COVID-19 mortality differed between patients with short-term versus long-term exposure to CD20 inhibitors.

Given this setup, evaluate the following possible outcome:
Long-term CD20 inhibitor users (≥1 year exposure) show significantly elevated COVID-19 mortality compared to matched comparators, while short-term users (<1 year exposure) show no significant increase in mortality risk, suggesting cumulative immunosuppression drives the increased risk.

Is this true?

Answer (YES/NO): NO